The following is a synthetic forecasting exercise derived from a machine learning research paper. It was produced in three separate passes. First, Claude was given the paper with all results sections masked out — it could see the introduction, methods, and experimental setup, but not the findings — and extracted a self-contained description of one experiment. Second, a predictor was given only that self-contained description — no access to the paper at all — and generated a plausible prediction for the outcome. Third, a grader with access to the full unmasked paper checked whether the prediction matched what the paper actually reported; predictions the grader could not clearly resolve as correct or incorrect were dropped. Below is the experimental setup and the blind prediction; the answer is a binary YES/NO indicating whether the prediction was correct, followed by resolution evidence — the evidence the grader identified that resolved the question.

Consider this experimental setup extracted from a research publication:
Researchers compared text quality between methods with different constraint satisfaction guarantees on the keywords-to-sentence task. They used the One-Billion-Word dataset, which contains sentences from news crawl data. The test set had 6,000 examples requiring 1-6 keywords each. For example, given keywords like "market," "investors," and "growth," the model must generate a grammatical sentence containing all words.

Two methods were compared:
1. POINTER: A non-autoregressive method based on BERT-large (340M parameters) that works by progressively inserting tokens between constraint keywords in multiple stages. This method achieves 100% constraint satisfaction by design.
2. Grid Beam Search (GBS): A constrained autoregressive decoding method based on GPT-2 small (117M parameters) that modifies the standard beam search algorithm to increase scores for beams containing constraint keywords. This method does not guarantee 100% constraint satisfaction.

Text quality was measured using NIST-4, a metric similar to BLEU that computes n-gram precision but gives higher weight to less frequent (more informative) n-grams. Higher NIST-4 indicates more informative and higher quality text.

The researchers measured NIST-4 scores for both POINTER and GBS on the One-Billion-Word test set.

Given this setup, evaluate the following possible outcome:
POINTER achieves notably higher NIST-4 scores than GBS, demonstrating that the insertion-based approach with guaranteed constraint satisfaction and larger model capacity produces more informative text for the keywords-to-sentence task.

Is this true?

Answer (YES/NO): YES